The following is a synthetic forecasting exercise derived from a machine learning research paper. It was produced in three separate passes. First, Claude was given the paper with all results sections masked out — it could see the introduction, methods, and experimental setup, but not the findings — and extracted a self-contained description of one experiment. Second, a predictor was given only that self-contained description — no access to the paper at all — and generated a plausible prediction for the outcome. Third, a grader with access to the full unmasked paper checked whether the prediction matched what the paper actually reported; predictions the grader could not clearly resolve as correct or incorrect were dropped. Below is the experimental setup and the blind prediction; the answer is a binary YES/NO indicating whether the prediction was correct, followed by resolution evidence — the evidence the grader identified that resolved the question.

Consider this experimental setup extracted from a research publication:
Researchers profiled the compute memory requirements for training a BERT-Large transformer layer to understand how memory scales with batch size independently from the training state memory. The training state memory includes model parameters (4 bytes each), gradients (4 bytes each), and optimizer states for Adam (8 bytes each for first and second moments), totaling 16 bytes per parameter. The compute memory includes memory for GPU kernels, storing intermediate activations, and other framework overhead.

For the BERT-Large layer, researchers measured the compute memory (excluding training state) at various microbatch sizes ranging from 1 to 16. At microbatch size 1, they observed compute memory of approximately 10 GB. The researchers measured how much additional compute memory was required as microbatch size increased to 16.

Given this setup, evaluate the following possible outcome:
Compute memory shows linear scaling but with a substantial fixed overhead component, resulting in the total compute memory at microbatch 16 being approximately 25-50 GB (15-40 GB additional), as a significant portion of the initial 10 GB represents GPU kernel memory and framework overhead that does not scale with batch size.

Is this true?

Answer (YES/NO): NO